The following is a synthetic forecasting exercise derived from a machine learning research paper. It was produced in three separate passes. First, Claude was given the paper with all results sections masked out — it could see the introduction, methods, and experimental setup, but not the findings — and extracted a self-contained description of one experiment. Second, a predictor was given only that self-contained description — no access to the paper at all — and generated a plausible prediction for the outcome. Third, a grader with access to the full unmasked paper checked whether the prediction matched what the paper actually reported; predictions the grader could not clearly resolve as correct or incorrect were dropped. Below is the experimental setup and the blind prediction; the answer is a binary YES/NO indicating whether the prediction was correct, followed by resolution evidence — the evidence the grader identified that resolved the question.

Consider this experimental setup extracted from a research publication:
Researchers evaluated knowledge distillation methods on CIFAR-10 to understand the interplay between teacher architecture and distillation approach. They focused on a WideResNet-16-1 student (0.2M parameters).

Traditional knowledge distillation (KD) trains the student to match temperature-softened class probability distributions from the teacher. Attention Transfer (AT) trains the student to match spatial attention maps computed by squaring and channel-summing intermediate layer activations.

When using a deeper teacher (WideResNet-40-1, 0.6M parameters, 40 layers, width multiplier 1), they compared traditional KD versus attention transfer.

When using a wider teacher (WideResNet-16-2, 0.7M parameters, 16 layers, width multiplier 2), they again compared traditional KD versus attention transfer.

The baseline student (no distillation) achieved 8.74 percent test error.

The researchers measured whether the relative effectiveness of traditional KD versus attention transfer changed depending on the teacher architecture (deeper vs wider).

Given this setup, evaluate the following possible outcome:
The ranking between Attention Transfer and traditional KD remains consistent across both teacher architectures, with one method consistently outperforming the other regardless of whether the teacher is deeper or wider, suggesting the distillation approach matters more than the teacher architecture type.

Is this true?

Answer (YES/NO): NO